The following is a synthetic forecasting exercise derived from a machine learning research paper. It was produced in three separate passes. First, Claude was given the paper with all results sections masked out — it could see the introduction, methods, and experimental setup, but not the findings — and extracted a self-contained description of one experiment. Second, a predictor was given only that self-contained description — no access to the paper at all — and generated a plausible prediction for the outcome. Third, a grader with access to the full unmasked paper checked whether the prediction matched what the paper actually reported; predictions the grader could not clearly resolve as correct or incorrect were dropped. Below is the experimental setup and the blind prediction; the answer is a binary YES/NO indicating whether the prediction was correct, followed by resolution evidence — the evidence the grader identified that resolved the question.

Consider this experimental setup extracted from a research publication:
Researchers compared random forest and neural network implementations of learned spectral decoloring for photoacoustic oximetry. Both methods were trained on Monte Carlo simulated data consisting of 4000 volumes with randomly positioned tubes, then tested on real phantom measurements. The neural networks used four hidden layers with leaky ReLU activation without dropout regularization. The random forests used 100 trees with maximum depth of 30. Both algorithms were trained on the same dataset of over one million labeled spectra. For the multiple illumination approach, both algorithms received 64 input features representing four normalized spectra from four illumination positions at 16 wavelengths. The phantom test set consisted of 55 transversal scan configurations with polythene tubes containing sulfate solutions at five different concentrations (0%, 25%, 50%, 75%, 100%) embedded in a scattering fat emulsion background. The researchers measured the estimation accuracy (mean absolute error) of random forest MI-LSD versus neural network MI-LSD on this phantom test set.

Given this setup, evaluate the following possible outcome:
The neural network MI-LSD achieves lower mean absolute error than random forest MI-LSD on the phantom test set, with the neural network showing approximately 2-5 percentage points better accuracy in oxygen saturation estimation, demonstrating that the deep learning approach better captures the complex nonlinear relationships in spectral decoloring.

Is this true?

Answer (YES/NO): NO